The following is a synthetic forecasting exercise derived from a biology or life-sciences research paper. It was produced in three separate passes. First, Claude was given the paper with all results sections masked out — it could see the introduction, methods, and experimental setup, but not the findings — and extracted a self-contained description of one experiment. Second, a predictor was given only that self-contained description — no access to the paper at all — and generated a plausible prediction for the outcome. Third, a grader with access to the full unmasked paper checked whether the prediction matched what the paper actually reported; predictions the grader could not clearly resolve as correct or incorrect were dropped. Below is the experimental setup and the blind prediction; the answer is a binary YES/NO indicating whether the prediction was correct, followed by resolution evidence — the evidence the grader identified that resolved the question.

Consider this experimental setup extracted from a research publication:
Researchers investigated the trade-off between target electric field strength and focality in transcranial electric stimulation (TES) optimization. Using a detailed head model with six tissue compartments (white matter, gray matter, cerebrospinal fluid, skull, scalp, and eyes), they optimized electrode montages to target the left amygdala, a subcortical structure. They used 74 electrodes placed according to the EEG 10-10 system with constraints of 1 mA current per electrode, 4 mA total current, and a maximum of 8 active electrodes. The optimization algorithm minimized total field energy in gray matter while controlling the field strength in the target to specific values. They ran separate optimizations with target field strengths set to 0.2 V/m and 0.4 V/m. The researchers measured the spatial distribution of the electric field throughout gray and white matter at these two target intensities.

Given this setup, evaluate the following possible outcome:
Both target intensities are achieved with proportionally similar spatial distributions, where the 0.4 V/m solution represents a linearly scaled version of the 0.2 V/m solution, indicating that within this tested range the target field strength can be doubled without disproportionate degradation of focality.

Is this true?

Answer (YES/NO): NO